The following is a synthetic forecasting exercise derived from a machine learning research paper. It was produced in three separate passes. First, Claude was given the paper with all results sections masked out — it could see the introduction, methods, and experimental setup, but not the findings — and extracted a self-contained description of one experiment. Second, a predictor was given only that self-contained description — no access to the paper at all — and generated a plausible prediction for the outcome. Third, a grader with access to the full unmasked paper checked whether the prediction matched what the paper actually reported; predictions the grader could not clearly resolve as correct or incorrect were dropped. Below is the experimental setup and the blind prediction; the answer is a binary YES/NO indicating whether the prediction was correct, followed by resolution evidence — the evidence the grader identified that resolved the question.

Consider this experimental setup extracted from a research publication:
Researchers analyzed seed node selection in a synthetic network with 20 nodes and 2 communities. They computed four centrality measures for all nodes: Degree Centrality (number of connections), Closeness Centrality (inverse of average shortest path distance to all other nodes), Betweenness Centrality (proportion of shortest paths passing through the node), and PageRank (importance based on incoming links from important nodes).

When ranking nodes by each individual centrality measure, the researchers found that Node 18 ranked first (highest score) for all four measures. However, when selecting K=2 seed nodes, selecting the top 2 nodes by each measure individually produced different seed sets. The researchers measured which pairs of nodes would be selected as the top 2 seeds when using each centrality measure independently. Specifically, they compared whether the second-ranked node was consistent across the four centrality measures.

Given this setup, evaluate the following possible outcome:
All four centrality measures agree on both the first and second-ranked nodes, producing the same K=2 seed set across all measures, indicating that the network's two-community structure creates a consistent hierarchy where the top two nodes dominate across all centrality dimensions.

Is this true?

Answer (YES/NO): NO